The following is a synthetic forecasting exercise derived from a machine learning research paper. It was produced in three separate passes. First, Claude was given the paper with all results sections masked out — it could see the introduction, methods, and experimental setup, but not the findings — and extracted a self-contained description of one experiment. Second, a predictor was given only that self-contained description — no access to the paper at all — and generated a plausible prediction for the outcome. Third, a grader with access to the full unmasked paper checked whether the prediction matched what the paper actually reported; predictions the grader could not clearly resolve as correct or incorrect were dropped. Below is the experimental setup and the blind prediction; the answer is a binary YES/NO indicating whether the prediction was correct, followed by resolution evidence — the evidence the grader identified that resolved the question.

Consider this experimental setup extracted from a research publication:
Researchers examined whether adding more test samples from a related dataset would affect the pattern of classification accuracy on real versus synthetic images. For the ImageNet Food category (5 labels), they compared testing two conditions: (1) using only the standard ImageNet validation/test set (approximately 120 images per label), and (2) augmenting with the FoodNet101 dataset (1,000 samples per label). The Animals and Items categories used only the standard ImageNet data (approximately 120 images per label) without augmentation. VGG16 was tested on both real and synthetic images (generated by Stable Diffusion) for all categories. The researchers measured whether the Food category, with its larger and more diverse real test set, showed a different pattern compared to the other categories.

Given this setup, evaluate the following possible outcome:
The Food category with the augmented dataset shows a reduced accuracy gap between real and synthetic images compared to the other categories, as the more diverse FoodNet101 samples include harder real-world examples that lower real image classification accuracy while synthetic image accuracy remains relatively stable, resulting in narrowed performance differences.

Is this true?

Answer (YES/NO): NO